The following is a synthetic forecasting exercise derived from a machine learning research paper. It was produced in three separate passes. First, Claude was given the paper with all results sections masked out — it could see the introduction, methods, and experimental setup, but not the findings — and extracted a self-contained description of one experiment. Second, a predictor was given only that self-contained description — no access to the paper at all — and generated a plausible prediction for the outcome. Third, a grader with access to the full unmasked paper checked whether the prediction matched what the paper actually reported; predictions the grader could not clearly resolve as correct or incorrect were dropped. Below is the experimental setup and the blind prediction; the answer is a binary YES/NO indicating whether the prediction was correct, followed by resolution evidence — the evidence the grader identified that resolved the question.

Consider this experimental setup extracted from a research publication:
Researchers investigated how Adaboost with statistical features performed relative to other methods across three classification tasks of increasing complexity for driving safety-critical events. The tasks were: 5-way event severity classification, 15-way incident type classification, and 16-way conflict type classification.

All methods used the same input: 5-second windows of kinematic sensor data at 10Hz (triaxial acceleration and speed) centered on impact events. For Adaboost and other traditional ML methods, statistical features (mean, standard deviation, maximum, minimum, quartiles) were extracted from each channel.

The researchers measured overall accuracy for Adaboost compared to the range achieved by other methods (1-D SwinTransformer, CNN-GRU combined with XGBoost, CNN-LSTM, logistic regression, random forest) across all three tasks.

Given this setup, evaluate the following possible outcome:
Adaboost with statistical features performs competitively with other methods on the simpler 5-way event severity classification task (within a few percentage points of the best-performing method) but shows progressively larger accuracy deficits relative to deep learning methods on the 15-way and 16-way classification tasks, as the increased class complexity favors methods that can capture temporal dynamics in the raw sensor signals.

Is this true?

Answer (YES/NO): NO